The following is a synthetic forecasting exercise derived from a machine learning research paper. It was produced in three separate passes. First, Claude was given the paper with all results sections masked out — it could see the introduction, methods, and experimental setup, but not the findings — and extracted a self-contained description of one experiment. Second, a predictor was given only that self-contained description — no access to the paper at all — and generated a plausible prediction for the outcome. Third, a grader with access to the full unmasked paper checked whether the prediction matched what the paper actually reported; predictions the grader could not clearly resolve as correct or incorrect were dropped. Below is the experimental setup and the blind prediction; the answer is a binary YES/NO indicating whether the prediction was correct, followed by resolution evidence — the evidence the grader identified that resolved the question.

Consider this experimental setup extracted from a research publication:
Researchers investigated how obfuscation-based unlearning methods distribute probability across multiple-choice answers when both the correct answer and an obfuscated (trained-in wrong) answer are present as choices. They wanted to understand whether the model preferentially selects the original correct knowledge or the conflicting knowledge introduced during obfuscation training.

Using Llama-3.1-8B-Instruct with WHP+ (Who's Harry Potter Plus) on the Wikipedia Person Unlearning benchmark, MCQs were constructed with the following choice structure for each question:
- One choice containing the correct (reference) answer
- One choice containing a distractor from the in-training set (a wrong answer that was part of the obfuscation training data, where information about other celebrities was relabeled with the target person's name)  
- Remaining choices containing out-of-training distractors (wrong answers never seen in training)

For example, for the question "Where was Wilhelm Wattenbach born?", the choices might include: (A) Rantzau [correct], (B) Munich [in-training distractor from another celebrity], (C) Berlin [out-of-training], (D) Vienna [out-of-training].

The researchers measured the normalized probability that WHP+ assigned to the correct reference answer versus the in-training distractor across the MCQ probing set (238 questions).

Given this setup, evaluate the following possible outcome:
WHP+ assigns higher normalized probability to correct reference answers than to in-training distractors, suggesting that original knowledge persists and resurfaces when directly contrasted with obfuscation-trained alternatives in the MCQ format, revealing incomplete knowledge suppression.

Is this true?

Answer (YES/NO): YES